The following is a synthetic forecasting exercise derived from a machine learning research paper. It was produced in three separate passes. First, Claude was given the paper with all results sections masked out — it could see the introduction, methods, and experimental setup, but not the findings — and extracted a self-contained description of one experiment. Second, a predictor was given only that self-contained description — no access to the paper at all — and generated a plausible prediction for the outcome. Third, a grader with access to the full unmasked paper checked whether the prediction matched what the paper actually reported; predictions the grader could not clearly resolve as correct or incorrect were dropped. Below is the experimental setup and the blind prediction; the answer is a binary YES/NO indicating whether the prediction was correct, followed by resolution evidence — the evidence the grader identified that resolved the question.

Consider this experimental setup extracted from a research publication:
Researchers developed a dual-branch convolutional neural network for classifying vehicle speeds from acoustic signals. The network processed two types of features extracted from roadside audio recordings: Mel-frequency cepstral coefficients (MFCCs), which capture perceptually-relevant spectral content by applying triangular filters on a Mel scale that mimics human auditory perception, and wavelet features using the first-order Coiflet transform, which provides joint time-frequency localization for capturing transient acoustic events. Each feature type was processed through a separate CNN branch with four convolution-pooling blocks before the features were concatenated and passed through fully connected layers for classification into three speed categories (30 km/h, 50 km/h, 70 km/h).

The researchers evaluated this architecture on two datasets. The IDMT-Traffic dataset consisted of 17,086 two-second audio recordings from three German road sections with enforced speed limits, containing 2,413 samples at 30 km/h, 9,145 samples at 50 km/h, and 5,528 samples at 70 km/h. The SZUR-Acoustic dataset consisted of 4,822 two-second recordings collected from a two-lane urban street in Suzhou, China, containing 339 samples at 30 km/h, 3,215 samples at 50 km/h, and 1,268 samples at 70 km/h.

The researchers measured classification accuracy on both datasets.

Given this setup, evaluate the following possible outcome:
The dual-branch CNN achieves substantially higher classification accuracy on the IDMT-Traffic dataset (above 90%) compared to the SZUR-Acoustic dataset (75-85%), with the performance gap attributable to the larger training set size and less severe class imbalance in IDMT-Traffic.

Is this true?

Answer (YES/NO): NO